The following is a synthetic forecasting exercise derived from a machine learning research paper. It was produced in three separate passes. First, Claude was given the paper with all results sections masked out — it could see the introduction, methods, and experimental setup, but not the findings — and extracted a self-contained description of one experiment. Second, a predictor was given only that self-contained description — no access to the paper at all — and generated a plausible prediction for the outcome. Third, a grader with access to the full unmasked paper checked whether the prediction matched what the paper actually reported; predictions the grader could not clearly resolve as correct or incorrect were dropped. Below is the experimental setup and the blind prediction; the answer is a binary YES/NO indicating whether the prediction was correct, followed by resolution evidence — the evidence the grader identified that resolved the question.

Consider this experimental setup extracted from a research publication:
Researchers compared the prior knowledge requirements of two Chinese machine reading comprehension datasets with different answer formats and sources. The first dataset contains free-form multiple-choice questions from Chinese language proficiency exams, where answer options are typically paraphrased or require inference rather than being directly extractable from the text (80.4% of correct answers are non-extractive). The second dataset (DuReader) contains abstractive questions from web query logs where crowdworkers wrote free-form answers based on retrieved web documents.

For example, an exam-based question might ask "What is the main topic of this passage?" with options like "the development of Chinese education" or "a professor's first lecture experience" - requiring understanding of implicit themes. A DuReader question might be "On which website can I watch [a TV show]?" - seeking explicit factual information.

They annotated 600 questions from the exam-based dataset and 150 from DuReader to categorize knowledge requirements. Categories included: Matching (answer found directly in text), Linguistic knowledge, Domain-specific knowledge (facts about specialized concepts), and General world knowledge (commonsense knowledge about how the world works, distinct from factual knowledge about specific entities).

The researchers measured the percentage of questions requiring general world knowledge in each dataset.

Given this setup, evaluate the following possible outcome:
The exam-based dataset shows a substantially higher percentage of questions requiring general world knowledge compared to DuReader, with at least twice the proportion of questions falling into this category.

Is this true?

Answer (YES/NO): YES